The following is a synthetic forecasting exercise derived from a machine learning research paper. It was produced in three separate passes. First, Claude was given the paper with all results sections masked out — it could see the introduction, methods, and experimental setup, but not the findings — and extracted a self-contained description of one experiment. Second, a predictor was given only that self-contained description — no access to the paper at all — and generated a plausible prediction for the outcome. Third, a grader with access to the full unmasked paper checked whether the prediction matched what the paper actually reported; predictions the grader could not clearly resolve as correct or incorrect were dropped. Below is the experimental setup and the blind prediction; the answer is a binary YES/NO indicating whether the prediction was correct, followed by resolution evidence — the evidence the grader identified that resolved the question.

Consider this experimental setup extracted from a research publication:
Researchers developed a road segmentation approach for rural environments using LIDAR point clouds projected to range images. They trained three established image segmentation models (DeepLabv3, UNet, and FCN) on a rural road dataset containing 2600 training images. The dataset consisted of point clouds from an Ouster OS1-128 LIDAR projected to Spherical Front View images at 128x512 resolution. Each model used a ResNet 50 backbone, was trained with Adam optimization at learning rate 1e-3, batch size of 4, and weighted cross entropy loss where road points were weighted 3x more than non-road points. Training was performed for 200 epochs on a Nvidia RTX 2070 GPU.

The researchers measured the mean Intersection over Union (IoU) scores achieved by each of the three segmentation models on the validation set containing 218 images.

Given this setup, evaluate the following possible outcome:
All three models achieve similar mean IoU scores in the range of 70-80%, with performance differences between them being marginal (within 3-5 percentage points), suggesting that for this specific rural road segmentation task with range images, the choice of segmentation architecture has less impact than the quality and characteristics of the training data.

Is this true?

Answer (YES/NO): NO